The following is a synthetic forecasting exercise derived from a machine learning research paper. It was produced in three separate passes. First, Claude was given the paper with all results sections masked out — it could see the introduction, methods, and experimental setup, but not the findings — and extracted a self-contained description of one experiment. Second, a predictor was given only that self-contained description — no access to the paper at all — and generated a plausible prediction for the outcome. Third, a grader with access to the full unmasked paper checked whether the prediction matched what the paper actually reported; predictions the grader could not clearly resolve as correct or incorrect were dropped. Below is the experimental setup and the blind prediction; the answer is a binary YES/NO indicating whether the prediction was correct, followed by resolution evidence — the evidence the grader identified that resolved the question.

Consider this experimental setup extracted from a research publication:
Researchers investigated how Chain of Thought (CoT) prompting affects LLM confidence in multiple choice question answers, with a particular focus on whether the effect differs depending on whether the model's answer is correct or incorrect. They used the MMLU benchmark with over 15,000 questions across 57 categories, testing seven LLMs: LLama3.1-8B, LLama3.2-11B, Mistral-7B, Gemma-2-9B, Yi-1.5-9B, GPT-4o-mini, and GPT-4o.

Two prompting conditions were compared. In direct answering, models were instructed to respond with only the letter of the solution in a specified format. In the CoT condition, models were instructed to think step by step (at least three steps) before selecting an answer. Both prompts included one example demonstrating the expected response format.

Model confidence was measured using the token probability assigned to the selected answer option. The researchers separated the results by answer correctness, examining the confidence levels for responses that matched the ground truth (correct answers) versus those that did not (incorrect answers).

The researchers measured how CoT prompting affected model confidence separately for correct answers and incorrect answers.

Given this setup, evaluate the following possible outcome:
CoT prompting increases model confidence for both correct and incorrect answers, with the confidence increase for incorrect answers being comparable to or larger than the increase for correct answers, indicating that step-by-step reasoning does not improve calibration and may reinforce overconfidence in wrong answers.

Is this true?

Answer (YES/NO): YES